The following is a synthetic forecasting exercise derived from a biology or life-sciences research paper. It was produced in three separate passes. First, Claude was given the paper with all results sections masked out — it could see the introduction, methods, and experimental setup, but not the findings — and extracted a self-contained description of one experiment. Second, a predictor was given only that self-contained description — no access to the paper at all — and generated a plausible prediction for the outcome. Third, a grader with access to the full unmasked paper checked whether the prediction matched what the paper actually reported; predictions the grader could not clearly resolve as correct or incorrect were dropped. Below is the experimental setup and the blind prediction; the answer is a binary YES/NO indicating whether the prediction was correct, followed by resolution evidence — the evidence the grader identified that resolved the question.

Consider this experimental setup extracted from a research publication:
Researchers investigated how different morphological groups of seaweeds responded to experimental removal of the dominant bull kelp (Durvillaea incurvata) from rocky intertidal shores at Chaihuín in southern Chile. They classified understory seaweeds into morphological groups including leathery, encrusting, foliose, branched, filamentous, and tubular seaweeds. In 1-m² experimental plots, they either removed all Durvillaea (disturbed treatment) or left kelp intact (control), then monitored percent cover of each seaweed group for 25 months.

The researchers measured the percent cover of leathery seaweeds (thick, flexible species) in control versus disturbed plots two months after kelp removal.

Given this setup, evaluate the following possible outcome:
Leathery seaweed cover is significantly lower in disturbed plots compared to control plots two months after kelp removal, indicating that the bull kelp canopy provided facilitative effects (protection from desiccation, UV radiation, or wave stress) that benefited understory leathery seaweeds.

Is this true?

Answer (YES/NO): NO